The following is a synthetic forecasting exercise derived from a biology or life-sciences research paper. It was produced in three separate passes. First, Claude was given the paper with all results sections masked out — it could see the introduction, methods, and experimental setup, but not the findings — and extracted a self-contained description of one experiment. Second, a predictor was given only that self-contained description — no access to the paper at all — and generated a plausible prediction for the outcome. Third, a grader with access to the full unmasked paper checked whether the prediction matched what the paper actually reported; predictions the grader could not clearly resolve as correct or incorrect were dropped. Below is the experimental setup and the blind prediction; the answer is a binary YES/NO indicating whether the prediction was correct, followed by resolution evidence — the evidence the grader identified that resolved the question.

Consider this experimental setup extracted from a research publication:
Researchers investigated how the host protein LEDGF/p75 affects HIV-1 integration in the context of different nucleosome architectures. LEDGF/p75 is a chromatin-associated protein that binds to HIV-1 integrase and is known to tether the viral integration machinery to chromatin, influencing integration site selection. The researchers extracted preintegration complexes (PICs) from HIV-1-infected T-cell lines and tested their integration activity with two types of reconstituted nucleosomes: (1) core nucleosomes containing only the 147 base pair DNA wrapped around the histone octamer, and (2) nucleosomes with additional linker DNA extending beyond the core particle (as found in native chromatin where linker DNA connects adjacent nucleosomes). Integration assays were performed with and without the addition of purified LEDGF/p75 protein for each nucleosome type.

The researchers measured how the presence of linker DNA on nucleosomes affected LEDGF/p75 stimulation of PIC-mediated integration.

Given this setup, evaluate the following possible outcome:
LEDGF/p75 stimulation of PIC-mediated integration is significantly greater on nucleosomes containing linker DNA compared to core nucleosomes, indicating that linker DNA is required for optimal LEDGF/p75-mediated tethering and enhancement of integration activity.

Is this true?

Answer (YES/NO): NO